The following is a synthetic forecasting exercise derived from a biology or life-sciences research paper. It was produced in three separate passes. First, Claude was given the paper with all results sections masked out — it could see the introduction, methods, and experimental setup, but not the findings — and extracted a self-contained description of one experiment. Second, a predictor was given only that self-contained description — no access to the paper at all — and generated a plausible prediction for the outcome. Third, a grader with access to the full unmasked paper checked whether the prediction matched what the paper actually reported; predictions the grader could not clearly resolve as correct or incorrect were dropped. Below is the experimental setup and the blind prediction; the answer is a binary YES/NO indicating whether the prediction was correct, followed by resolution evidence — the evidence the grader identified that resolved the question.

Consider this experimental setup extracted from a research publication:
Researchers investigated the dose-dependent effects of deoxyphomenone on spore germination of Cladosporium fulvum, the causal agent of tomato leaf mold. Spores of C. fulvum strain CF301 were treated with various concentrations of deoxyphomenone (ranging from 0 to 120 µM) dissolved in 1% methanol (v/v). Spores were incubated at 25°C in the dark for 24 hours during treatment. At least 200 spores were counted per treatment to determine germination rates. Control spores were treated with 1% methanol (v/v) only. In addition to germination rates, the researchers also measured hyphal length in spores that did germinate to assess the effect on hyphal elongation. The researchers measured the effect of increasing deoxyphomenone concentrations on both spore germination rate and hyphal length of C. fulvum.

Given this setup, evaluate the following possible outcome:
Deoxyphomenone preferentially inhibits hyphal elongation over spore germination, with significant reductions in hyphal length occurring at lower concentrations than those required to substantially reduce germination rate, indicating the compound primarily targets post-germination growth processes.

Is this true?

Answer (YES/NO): NO